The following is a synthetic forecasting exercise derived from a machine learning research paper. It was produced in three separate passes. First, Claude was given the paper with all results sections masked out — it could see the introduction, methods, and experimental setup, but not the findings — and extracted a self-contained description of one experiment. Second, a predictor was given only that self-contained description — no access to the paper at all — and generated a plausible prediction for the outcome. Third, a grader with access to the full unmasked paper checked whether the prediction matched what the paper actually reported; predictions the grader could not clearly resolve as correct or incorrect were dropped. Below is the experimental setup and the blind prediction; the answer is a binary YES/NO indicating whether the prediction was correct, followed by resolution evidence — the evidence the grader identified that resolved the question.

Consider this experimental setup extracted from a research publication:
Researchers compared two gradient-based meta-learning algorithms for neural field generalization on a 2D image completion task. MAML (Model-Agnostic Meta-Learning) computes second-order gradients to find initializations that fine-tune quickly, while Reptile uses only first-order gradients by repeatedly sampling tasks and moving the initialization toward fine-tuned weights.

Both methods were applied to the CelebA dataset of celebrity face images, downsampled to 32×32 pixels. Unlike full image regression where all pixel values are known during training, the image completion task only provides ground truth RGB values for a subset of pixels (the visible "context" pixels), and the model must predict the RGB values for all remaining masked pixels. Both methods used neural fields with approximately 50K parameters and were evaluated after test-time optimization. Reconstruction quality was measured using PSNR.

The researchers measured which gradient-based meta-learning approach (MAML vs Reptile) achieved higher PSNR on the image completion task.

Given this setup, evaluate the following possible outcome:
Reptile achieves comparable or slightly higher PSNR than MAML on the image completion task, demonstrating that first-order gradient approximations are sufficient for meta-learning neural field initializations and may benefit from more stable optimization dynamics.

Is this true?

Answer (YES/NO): YES